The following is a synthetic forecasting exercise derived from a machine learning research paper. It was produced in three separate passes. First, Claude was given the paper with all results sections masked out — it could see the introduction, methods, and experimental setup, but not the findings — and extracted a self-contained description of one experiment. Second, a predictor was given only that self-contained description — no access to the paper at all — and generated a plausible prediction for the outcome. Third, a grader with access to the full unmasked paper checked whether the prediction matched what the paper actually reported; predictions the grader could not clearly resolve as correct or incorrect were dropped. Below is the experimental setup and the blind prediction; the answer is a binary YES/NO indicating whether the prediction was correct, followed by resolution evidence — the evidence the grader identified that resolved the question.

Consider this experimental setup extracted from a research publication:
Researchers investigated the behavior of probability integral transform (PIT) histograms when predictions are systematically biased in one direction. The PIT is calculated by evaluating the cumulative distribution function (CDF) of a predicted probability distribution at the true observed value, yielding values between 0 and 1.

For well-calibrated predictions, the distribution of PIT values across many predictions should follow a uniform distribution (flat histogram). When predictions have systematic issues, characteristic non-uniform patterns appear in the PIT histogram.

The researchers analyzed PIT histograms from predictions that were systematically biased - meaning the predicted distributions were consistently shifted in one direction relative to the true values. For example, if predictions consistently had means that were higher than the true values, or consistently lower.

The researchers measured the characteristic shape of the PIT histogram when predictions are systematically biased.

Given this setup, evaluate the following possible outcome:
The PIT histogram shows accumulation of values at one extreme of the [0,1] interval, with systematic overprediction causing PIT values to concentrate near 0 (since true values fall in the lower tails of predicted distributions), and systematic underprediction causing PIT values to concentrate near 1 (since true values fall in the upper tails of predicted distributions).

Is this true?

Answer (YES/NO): NO